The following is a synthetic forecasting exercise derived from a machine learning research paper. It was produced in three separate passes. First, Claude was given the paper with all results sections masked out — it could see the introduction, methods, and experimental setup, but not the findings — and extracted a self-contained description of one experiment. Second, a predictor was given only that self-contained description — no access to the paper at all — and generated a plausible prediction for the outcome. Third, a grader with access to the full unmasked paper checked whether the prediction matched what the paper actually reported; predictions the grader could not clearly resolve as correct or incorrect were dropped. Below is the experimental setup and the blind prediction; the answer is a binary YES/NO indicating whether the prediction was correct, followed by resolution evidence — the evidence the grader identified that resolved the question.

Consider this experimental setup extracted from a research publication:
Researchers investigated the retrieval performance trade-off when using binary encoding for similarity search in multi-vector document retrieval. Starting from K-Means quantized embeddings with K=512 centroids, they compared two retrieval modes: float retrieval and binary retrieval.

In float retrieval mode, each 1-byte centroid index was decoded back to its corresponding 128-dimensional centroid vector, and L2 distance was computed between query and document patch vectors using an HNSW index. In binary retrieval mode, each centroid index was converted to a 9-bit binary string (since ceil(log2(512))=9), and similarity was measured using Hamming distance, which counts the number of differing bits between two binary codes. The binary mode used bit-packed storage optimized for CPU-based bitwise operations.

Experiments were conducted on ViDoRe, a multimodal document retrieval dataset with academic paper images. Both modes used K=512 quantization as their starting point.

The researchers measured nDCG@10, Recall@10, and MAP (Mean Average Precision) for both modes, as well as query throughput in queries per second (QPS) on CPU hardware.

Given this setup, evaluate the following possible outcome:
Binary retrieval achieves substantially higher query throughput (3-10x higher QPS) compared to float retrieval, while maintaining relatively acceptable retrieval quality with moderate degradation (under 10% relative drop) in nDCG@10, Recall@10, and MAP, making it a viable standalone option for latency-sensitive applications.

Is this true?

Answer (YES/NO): NO